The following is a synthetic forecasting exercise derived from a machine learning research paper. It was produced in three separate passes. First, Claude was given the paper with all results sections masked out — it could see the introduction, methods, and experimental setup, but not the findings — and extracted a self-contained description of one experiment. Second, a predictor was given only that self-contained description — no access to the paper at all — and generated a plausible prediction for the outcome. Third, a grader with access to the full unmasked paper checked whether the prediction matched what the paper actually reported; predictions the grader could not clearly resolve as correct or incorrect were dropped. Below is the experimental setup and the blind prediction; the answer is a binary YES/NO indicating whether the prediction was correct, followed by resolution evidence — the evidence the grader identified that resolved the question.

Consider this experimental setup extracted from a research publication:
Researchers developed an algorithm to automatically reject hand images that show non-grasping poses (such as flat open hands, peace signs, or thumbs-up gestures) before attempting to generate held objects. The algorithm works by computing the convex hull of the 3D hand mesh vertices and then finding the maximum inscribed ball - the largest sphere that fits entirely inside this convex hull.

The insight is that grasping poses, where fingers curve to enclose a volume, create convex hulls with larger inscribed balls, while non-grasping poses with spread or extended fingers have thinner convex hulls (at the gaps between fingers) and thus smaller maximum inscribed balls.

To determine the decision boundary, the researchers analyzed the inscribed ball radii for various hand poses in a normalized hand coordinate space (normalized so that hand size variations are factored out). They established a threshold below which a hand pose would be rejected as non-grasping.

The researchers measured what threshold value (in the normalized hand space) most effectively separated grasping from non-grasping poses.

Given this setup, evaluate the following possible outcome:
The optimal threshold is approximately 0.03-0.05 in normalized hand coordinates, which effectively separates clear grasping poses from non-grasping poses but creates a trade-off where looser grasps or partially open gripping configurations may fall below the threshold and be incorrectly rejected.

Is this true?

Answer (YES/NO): NO